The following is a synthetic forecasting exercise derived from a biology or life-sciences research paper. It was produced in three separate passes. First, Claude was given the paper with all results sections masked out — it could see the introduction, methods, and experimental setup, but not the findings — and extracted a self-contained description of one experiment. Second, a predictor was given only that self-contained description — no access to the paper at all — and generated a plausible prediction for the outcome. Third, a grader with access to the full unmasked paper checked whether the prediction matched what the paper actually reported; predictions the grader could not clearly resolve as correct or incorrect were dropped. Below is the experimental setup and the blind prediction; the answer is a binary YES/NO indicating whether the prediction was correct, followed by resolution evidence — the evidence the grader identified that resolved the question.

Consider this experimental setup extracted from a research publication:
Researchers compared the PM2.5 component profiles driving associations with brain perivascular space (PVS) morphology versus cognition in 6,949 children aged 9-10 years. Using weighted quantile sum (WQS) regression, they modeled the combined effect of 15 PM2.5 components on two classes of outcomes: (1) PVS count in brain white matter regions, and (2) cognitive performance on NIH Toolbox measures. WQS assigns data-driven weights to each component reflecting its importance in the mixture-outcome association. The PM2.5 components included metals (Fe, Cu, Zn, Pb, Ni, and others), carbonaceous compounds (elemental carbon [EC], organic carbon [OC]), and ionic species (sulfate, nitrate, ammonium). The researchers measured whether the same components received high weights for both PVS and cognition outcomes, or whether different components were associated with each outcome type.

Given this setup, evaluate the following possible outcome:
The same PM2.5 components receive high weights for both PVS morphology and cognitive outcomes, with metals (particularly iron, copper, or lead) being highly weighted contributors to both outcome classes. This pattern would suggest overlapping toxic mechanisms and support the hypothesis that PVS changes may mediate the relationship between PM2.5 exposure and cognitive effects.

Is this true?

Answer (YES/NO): NO